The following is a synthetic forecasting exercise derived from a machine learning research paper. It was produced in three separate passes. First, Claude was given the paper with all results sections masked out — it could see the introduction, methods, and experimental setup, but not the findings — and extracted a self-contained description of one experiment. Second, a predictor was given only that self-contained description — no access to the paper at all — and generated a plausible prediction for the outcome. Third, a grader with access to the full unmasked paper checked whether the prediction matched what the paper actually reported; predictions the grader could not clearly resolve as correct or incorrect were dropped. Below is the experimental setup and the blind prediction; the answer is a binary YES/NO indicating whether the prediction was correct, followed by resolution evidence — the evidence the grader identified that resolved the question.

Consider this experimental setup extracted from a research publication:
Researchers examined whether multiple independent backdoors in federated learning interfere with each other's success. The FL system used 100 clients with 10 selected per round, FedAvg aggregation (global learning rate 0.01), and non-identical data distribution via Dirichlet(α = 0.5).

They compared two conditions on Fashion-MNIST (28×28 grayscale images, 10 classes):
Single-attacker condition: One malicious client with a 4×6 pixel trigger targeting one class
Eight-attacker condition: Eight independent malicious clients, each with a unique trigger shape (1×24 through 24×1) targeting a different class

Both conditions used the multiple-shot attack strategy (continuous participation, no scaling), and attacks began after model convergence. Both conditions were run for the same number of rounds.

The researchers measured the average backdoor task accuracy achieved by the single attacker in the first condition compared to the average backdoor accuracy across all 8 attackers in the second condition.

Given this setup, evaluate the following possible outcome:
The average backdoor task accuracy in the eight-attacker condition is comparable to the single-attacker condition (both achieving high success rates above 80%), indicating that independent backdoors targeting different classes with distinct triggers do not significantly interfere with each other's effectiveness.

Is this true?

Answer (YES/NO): NO